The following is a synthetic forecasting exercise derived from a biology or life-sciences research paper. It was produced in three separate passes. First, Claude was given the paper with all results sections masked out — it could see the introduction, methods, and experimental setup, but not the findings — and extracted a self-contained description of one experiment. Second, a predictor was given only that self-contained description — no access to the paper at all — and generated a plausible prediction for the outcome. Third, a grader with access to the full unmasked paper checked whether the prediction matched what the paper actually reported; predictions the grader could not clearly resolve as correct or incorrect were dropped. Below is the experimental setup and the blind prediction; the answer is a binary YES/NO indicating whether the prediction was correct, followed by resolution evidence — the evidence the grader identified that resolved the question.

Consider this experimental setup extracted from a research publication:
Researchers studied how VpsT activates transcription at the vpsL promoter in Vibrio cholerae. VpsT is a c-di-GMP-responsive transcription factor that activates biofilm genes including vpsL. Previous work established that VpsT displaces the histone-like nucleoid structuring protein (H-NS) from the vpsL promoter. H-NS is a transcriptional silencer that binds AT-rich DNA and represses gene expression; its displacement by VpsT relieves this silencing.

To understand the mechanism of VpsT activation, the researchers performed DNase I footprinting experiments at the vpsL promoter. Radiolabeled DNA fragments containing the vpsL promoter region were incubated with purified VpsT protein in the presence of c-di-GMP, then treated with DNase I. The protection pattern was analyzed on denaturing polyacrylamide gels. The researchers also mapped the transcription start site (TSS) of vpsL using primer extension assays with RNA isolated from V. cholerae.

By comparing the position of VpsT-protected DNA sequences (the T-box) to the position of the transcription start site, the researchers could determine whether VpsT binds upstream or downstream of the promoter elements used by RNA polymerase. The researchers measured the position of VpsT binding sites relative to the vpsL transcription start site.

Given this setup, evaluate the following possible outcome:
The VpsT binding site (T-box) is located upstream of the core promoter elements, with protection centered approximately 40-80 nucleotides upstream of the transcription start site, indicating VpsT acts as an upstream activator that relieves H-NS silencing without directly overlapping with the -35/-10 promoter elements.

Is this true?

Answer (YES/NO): NO